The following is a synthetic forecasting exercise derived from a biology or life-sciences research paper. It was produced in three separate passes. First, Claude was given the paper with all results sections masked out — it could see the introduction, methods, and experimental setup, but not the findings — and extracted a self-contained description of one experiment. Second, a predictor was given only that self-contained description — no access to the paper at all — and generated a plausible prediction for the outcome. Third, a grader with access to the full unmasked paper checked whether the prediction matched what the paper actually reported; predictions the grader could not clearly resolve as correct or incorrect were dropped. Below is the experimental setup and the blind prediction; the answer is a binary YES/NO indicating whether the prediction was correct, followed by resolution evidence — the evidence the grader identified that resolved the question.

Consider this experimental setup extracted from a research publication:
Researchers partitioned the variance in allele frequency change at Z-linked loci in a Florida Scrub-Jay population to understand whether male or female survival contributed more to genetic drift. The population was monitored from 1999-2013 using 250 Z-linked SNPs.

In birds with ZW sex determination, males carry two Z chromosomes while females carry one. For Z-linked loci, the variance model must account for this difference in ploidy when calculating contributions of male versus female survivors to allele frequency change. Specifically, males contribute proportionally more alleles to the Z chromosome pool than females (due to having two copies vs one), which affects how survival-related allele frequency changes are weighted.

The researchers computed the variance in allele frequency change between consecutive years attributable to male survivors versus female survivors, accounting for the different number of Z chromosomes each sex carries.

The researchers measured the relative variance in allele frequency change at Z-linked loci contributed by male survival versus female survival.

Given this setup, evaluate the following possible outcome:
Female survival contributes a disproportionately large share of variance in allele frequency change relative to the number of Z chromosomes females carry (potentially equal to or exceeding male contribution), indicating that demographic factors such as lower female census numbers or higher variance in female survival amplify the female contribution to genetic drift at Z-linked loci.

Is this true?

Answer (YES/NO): NO